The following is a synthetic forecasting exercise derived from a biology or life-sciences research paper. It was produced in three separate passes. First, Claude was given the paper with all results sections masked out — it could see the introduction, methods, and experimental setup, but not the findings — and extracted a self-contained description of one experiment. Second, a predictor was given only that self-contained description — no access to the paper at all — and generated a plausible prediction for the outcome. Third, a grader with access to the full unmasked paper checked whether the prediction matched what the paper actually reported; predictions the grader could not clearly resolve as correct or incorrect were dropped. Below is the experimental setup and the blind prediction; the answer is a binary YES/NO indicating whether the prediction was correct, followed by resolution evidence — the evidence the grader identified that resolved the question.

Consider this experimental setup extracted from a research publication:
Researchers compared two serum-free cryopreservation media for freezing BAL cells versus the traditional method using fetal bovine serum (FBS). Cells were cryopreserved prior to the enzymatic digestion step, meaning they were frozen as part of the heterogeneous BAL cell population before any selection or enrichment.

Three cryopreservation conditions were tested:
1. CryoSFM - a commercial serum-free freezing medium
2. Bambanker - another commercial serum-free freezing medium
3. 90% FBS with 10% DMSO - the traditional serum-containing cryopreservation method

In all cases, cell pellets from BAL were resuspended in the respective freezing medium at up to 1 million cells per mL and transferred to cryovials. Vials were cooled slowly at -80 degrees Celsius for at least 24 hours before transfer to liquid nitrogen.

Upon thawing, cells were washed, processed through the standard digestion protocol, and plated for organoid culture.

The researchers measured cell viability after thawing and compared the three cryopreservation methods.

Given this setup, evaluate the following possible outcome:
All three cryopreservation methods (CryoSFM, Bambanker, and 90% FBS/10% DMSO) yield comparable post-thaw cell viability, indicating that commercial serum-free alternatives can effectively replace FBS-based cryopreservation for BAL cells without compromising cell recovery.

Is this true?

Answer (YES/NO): NO